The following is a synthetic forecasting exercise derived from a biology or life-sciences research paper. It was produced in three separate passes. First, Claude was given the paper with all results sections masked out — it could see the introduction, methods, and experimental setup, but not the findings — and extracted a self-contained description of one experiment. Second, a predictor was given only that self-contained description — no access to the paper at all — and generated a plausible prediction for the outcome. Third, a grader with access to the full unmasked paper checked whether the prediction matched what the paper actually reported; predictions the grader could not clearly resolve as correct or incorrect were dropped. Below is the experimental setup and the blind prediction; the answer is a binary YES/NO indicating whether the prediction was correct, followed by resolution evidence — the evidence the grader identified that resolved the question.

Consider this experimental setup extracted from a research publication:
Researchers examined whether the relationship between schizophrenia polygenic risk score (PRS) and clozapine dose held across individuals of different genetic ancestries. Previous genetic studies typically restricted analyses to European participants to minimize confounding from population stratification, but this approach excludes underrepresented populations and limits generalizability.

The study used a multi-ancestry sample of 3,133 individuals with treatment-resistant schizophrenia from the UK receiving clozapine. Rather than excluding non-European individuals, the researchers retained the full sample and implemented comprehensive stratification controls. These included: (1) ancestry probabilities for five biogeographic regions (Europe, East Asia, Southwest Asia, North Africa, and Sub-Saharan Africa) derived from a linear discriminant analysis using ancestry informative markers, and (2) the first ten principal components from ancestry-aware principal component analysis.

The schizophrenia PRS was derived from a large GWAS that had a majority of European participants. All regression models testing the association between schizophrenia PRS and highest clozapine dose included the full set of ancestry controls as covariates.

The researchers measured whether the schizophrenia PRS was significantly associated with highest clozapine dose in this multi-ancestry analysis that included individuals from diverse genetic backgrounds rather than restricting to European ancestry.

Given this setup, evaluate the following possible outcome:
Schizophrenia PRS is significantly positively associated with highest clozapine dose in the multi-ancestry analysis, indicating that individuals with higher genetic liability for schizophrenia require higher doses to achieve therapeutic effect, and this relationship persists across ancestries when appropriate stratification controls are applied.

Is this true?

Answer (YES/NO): YES